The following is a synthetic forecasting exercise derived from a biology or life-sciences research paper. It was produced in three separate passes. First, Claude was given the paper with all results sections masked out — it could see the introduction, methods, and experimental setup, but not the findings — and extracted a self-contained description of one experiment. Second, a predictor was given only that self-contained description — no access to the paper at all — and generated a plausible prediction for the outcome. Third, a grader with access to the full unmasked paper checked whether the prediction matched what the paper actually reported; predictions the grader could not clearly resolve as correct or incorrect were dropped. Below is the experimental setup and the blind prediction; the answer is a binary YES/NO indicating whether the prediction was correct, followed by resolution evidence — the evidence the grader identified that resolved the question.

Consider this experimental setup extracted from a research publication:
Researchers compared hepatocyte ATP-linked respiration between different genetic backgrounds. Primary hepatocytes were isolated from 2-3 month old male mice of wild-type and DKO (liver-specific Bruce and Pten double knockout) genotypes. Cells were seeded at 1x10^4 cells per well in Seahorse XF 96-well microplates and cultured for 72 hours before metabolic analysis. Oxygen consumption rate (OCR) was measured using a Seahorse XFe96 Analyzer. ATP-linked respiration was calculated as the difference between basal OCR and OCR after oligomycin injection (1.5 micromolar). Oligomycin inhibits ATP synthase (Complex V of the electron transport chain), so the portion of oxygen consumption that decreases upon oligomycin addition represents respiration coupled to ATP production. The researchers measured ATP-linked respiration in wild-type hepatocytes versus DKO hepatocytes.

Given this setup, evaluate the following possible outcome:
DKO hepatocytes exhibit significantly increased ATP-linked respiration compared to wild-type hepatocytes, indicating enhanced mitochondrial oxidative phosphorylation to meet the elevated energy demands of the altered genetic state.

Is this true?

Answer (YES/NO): NO